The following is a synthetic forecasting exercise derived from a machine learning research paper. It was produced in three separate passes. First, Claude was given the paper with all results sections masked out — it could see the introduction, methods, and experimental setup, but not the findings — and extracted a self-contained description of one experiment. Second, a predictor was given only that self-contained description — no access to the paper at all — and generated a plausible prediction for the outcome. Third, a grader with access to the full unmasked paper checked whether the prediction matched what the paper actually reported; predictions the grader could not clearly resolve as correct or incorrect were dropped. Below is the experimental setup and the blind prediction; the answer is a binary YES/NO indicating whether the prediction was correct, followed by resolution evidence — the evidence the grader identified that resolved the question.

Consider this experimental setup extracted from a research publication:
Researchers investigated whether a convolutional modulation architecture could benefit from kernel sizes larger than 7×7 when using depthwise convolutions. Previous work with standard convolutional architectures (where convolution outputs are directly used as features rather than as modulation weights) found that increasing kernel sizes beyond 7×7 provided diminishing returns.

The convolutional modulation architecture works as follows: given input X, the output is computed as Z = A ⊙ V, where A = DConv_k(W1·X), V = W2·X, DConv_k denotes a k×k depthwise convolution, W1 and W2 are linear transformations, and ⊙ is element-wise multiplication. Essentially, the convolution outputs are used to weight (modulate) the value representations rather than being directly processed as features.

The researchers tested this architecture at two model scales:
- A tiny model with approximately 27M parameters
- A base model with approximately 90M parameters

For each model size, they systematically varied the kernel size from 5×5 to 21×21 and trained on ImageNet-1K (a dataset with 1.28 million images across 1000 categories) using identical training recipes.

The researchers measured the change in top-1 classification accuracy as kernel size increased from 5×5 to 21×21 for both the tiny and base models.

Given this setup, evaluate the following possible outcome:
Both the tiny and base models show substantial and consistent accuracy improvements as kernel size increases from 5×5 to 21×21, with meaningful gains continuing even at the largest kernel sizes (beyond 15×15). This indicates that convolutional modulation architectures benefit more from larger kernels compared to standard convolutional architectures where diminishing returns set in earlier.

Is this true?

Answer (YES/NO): YES